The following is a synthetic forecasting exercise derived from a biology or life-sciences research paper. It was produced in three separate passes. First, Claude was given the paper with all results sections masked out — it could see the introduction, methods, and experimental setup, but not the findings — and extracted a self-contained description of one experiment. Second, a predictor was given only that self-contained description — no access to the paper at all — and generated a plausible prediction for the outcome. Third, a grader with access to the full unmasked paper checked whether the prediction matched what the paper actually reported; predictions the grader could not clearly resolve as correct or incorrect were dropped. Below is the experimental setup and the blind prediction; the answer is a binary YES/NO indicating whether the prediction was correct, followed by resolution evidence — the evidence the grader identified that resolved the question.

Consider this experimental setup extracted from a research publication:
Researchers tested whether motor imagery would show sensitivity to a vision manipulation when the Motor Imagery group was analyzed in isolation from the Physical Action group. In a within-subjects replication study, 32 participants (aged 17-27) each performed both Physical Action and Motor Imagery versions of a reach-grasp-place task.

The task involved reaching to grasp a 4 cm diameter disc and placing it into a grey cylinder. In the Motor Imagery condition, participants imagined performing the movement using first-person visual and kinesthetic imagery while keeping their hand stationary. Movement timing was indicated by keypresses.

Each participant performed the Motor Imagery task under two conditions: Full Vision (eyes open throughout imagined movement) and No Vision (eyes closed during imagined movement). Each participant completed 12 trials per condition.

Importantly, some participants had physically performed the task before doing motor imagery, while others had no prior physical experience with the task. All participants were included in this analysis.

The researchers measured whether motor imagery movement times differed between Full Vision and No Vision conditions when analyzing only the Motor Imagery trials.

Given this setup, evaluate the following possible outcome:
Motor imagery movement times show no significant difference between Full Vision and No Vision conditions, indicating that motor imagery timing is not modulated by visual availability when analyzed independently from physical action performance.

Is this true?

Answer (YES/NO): NO